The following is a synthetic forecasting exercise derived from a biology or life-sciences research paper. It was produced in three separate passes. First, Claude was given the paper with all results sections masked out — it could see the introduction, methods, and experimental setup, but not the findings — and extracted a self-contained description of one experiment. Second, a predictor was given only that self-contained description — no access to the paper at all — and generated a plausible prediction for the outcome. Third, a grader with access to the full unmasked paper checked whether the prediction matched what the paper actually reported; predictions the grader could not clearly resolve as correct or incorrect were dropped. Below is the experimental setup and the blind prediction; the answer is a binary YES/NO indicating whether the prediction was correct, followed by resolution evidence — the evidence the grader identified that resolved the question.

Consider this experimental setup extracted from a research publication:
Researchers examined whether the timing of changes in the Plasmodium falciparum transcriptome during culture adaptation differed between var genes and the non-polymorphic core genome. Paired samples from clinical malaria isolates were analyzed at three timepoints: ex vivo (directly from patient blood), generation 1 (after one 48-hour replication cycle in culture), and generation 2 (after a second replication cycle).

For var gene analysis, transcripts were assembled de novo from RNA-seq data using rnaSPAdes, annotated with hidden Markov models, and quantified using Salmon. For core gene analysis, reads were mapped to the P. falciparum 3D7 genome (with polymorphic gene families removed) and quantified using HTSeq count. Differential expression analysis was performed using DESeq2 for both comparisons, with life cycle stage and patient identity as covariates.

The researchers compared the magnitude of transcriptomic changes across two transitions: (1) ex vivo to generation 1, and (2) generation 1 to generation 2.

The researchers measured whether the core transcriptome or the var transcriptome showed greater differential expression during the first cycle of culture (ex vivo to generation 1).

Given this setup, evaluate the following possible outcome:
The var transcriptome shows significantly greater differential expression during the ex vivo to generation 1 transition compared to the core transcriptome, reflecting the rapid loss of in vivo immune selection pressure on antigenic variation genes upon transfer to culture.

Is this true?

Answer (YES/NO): NO